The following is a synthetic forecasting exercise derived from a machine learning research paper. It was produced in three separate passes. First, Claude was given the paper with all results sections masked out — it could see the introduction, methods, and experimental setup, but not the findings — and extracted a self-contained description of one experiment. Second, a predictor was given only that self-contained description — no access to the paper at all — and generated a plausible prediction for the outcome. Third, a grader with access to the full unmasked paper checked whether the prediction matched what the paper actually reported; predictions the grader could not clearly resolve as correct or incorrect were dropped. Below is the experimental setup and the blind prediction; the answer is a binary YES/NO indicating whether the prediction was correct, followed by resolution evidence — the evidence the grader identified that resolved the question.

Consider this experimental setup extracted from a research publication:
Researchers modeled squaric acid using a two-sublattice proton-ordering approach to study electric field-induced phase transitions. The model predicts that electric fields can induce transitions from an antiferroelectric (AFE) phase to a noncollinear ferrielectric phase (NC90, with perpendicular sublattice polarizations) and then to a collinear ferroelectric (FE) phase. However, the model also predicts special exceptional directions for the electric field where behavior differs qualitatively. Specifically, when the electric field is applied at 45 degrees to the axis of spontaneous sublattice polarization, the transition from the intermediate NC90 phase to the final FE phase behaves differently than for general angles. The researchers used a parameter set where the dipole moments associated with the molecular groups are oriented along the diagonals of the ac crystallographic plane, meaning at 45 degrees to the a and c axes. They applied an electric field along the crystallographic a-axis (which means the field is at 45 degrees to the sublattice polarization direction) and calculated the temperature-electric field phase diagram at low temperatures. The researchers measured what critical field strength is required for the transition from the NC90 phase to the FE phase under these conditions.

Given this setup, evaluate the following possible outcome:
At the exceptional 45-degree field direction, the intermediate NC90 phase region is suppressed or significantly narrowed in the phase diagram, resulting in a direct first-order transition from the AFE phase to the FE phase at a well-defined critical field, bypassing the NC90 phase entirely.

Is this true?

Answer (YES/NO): NO